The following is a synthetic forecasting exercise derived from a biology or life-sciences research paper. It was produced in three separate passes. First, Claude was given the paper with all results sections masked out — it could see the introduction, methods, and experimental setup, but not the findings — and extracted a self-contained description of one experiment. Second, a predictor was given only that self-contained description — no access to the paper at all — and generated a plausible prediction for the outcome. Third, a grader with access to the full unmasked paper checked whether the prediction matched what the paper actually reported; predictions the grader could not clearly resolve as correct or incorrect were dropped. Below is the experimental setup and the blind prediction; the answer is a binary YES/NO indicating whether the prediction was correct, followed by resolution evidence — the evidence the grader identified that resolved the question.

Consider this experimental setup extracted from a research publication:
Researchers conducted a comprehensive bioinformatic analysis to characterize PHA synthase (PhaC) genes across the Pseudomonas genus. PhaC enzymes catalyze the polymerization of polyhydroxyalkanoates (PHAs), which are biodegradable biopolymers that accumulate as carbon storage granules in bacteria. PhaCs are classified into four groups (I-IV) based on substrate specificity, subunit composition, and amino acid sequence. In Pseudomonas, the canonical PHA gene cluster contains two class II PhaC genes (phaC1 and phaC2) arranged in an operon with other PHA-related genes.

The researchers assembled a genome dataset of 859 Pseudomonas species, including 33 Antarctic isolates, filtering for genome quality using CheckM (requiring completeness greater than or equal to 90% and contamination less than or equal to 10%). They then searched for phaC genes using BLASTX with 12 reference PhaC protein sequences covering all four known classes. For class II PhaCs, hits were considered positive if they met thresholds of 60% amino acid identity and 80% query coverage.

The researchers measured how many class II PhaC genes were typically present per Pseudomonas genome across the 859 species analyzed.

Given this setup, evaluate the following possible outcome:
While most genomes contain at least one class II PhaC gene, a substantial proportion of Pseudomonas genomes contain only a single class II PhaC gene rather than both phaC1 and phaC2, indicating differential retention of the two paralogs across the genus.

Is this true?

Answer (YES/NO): NO